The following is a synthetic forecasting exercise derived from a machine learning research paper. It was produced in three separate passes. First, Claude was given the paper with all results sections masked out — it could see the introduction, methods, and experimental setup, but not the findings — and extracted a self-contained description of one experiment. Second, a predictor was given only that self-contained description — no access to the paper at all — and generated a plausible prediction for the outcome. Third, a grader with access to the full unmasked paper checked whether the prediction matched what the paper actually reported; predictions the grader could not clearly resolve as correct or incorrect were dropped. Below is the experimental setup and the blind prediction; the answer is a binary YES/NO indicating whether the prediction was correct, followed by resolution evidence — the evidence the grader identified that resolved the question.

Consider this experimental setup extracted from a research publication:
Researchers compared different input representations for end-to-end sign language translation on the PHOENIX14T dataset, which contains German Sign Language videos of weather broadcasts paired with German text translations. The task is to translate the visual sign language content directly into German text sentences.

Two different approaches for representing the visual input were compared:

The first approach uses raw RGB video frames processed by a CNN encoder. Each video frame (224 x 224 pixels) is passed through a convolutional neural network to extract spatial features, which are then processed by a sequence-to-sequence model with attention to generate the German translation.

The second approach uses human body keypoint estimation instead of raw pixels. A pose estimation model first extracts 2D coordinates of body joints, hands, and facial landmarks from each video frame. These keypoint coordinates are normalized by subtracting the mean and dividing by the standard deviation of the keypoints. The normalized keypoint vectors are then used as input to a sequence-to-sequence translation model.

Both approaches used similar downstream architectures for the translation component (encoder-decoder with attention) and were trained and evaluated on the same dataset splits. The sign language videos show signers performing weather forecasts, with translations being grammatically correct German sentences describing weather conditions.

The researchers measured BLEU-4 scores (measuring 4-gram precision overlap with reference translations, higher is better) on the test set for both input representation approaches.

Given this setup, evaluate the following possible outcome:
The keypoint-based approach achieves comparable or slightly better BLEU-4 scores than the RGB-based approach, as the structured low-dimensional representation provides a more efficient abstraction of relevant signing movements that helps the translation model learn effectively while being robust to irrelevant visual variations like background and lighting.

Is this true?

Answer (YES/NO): NO